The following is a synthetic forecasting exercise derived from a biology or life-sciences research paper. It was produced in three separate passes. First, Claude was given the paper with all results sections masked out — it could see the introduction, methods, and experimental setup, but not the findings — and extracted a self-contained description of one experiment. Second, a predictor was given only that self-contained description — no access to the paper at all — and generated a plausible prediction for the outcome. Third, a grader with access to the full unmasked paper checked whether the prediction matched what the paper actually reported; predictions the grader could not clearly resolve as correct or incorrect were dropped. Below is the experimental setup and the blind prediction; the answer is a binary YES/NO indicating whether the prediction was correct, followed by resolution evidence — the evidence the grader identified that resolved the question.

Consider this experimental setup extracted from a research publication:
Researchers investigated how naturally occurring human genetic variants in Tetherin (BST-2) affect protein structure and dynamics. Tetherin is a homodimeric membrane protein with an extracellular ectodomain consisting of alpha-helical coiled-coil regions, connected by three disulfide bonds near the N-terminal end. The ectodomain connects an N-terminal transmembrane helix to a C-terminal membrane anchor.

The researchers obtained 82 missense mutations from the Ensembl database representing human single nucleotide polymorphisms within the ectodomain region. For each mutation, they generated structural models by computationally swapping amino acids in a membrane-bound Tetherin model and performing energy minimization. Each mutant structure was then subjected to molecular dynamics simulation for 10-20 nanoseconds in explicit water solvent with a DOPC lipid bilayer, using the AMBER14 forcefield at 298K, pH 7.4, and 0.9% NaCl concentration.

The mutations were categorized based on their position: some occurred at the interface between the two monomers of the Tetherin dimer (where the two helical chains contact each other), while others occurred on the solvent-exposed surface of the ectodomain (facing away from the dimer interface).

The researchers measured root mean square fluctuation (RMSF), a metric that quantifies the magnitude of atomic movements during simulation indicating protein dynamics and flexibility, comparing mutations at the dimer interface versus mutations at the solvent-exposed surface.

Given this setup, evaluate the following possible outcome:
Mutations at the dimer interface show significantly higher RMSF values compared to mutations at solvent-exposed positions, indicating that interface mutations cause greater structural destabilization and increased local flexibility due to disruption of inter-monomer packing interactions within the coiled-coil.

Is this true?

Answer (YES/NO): NO